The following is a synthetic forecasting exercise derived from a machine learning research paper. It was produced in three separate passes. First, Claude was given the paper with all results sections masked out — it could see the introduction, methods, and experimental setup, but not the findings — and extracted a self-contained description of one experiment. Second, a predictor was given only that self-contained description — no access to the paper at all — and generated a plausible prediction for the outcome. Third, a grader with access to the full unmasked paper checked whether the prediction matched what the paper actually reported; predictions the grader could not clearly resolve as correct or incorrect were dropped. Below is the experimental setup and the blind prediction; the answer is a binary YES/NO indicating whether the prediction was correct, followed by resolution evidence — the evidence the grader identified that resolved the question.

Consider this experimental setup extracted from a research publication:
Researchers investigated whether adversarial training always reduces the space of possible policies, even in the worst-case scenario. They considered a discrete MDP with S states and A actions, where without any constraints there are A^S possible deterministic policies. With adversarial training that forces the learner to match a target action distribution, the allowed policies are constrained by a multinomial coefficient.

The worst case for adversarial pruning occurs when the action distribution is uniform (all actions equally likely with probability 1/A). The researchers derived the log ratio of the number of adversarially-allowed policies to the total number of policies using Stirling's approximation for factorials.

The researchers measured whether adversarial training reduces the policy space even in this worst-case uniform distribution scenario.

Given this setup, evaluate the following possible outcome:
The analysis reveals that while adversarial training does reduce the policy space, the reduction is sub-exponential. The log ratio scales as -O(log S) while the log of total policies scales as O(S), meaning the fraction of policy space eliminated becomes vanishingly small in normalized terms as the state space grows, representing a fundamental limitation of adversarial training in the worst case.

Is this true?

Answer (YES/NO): NO